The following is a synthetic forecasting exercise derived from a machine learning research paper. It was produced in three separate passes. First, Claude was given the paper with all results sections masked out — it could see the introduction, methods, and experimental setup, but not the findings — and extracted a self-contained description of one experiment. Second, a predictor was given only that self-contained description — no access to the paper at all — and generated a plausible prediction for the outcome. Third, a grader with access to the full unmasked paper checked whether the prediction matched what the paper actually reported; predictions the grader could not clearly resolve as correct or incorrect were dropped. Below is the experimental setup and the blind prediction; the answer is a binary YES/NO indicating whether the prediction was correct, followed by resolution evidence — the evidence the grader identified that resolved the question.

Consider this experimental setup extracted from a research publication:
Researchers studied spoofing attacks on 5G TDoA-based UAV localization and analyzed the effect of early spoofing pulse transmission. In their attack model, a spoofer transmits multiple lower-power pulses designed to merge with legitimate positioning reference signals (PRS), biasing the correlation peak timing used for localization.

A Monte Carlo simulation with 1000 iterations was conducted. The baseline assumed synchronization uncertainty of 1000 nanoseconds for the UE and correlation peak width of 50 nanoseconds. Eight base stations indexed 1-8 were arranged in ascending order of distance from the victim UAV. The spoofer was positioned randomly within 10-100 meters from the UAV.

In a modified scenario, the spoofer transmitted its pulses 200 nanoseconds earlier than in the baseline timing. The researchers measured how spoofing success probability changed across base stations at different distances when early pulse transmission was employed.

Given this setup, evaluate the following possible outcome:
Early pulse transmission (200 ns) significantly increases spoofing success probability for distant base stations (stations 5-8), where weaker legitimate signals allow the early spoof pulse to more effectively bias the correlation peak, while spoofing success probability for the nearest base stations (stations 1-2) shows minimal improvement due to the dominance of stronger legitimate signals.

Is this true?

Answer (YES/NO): NO